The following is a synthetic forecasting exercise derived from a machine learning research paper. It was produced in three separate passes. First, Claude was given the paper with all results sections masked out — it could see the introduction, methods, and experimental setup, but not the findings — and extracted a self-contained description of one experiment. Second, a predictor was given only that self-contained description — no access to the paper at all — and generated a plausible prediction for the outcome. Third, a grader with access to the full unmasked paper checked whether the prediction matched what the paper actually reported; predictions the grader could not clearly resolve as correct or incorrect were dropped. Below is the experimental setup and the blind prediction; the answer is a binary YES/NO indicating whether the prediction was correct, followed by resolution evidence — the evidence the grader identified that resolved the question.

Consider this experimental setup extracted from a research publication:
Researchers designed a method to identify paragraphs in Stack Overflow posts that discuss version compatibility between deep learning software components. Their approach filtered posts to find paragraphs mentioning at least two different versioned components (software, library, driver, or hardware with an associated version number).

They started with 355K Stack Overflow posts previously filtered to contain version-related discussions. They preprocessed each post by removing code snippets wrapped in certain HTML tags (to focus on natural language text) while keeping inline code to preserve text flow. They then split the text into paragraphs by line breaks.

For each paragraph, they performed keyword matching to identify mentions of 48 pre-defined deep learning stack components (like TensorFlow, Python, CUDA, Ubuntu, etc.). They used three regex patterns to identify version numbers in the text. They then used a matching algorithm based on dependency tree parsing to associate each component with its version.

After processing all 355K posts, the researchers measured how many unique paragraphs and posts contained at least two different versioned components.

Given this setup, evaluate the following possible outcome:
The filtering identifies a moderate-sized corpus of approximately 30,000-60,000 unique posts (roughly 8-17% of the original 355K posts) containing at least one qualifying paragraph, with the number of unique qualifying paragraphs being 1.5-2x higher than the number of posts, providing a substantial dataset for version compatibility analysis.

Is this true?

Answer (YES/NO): NO